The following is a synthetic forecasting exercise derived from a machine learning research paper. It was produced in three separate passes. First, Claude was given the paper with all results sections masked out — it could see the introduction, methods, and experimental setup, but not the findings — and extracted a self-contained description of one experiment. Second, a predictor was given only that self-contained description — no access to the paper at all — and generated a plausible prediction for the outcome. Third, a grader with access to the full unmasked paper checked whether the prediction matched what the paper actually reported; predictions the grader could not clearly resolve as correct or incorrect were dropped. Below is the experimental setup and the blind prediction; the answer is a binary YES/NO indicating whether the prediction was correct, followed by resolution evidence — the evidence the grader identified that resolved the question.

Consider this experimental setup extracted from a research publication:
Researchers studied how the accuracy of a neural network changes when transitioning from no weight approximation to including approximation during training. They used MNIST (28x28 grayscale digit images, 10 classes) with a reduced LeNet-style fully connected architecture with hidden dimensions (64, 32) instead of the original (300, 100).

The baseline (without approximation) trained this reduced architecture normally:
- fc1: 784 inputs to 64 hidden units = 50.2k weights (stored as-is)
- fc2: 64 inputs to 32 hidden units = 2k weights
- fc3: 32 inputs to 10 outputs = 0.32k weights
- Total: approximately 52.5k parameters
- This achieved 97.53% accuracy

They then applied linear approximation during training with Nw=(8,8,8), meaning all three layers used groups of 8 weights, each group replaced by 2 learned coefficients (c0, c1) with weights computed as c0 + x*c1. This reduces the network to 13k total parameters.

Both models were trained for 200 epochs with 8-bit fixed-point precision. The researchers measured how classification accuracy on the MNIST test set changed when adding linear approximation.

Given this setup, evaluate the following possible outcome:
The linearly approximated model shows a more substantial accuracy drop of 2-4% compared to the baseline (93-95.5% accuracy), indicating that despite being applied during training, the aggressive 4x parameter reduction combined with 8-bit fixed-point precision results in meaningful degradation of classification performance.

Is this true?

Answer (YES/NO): NO